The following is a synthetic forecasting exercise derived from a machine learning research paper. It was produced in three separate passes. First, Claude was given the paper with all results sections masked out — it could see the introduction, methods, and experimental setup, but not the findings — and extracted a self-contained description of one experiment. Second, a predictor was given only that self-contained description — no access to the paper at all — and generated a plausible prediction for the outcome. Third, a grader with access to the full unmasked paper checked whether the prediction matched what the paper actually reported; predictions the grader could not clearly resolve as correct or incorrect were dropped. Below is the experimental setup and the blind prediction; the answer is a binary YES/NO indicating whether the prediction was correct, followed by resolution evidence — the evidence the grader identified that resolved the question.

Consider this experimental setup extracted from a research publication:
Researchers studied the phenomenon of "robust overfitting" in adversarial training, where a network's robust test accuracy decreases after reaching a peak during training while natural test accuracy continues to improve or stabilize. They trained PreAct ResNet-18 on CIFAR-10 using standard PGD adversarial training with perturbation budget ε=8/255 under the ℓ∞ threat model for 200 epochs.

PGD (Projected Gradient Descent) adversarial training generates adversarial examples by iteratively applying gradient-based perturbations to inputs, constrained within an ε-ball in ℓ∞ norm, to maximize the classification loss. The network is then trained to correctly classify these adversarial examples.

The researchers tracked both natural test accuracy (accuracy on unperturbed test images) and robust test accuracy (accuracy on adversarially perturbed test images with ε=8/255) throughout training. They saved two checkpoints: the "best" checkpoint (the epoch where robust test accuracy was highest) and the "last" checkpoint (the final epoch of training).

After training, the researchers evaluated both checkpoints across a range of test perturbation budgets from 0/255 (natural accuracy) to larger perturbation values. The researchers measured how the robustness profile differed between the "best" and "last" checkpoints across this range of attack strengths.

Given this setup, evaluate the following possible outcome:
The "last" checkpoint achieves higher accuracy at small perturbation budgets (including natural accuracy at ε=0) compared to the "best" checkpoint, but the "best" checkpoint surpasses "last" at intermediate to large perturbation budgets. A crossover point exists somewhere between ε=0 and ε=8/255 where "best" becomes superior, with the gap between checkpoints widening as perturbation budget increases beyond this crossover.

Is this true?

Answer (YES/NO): YES